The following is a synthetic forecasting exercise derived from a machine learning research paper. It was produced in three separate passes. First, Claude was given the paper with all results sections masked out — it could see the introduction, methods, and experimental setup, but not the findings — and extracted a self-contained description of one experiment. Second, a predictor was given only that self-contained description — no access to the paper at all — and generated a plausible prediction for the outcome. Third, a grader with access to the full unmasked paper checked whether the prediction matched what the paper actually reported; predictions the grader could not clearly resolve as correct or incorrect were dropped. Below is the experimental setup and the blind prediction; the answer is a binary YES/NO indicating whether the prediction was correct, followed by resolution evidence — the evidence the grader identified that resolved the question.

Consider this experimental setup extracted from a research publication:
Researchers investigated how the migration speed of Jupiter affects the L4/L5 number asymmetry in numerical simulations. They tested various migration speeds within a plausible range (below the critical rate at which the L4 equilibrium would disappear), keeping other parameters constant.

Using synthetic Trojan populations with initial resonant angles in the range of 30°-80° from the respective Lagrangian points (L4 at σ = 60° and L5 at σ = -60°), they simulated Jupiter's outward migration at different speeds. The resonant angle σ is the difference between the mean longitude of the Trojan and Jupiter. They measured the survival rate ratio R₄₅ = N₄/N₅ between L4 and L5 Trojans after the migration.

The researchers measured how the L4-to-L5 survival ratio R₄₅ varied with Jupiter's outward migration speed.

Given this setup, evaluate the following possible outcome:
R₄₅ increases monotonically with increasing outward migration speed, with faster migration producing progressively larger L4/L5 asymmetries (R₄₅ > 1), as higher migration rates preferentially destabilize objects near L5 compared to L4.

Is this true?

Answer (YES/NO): YES